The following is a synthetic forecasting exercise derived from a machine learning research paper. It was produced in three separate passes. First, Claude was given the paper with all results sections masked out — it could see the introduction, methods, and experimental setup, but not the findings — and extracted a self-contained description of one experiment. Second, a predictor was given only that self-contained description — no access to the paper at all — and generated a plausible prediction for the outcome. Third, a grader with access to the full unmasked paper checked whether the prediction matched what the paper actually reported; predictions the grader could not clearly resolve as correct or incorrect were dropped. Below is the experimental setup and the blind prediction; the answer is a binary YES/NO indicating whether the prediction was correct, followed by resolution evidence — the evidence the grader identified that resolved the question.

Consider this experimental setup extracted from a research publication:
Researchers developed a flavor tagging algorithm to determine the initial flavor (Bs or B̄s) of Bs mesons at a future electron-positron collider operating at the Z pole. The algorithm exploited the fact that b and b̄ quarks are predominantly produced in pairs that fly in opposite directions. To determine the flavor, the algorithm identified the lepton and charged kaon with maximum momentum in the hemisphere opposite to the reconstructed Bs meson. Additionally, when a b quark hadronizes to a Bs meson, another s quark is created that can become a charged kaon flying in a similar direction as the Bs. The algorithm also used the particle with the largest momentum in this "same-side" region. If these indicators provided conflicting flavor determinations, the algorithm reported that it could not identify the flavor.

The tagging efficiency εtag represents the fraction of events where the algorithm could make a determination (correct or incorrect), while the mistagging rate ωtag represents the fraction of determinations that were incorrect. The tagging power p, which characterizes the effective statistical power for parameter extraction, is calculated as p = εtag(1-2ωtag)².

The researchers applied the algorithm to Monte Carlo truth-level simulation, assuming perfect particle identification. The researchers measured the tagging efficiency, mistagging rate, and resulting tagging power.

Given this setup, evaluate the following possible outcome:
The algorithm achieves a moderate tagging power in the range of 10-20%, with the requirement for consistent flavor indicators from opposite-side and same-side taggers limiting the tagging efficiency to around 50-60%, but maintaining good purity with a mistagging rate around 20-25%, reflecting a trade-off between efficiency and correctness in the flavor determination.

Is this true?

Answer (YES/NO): NO